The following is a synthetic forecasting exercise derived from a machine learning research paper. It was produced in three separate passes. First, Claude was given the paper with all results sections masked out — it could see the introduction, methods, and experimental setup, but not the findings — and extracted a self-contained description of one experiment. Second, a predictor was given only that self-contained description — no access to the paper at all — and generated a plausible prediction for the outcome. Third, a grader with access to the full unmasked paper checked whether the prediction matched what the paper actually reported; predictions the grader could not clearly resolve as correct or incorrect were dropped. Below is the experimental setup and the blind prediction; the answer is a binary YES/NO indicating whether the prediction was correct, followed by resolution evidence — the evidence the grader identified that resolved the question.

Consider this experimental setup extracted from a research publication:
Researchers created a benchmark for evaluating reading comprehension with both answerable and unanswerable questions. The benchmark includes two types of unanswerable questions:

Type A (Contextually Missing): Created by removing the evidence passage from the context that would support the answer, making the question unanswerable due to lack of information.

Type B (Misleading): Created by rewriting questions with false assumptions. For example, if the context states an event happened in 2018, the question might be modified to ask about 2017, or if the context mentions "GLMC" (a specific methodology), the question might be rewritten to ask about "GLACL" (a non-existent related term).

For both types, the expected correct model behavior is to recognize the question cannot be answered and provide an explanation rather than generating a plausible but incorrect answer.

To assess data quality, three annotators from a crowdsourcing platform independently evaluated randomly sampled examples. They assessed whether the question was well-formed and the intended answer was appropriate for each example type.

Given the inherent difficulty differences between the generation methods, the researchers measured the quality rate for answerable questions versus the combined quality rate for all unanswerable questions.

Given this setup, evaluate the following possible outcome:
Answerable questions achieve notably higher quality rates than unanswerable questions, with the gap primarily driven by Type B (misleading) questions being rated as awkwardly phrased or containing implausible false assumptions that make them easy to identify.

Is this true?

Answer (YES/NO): NO